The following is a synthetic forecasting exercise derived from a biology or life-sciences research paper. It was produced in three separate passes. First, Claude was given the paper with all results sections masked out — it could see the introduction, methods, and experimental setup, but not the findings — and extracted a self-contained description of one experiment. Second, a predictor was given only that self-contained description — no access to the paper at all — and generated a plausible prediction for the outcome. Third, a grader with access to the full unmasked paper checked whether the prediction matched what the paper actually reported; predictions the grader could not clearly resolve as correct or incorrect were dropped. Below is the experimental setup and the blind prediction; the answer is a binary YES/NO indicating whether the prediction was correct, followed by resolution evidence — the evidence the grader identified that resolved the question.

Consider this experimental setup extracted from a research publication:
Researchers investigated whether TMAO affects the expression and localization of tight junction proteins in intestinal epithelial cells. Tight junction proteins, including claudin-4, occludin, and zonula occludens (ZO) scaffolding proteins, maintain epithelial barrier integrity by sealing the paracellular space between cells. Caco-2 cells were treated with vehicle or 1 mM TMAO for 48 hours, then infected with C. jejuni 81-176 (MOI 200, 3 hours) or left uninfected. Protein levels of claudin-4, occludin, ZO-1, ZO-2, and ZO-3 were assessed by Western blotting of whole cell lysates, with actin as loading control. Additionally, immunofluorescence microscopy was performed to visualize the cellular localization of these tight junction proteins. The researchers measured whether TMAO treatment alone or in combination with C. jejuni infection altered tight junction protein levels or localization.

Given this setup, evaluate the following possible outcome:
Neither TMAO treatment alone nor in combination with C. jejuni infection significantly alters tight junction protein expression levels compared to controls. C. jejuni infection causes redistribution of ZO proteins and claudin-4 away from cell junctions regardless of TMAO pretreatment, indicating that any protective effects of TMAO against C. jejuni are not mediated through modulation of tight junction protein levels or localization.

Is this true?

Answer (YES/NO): NO